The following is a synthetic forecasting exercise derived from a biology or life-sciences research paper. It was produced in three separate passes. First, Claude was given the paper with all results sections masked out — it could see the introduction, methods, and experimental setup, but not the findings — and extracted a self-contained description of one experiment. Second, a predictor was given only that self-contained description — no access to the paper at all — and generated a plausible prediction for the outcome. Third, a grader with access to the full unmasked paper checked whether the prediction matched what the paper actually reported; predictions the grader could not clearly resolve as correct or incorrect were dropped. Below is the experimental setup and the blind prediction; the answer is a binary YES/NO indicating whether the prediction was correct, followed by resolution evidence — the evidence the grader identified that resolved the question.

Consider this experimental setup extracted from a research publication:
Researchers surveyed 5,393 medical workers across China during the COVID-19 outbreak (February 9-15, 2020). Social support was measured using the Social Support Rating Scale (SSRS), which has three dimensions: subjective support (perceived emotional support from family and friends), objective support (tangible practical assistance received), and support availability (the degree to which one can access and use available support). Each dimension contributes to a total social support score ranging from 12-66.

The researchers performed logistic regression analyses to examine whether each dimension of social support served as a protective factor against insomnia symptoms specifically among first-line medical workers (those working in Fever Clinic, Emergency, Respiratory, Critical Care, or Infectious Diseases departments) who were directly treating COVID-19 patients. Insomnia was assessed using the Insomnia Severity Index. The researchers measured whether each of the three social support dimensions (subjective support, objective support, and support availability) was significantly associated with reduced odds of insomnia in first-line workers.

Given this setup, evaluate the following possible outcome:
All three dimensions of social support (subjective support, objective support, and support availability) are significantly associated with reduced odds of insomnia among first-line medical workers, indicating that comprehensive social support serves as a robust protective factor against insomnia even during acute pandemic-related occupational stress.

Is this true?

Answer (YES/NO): NO